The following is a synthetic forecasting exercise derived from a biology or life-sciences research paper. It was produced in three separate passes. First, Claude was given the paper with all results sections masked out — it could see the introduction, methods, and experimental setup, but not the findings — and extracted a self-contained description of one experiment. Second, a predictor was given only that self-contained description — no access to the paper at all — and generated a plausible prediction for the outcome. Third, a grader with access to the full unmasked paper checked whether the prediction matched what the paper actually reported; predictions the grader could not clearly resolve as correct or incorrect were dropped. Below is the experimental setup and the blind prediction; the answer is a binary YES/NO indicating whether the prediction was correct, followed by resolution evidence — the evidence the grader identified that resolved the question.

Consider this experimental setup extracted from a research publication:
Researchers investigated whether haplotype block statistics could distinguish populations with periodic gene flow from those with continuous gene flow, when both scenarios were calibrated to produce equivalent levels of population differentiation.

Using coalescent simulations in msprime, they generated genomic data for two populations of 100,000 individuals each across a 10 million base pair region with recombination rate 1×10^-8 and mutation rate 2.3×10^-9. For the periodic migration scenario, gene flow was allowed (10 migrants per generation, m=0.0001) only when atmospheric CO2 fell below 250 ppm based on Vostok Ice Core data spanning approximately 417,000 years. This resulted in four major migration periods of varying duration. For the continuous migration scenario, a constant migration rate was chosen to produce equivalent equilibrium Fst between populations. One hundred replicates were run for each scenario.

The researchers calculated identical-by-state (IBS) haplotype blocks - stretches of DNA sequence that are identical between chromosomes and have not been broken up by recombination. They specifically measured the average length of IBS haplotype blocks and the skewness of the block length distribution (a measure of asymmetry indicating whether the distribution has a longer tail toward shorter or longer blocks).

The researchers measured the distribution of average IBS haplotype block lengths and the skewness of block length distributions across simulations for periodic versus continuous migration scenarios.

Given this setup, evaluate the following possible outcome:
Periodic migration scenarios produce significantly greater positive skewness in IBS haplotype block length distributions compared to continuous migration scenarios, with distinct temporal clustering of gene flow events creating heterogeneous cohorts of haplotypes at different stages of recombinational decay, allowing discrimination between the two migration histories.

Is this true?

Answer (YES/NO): NO